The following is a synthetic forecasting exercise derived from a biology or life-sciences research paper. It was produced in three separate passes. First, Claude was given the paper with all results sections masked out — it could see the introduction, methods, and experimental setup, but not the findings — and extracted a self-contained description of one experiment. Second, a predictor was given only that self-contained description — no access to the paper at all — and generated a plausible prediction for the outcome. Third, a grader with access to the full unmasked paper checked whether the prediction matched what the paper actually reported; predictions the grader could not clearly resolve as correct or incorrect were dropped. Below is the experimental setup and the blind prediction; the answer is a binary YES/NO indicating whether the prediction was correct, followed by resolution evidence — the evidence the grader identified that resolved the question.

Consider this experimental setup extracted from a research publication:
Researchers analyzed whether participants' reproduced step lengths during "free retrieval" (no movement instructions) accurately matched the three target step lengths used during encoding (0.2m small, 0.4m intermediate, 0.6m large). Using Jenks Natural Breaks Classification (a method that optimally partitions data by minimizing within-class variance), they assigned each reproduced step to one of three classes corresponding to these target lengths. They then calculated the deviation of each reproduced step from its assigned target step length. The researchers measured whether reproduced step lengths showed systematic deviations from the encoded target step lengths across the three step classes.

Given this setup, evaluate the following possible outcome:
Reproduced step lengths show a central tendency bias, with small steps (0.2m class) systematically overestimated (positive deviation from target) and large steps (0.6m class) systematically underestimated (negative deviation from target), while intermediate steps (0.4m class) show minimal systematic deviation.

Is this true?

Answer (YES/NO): NO